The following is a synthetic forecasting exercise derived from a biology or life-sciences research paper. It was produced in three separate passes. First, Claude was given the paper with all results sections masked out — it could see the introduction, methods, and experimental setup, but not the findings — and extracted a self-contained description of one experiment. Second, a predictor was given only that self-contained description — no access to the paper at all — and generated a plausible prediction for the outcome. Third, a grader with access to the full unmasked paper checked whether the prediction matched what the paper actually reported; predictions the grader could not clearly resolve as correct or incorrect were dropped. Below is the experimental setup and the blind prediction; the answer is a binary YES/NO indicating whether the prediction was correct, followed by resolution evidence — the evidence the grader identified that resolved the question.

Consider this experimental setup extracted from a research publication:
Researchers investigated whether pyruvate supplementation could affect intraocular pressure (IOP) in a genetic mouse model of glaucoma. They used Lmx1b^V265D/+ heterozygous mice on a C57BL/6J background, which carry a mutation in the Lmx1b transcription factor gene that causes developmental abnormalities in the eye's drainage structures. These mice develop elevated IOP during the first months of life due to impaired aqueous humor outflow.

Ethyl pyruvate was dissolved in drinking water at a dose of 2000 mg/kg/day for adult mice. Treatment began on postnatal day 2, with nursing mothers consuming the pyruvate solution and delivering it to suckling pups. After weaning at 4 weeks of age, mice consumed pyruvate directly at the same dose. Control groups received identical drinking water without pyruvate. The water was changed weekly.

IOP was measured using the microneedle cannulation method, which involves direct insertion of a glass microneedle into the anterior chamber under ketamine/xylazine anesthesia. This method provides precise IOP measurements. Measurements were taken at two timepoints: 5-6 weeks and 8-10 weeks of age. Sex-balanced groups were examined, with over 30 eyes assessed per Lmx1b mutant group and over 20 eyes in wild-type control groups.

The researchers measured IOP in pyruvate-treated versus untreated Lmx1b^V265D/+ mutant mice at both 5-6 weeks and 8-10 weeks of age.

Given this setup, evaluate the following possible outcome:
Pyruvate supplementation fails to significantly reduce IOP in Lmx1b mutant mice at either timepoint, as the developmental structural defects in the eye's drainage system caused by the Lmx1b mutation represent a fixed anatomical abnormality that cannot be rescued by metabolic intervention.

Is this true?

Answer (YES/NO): NO